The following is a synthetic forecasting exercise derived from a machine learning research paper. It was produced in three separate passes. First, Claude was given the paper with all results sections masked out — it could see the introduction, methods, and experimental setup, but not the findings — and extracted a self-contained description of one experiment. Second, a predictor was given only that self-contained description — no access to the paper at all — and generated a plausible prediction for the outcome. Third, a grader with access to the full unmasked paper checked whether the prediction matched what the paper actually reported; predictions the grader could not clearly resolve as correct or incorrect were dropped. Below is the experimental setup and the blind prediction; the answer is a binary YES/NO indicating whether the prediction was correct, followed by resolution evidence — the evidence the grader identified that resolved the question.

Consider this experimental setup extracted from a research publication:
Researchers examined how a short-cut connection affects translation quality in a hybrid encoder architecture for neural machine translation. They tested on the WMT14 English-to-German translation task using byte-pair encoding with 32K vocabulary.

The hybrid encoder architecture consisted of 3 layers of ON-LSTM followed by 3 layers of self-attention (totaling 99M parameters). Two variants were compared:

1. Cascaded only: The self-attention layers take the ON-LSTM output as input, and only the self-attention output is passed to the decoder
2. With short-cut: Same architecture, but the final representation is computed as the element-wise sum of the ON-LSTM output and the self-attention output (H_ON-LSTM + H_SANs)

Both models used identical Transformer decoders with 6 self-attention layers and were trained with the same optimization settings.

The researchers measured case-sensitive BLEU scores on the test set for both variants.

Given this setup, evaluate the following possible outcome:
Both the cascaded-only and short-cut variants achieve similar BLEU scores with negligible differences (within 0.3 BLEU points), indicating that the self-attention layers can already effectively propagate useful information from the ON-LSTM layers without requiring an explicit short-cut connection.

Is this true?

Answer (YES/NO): NO